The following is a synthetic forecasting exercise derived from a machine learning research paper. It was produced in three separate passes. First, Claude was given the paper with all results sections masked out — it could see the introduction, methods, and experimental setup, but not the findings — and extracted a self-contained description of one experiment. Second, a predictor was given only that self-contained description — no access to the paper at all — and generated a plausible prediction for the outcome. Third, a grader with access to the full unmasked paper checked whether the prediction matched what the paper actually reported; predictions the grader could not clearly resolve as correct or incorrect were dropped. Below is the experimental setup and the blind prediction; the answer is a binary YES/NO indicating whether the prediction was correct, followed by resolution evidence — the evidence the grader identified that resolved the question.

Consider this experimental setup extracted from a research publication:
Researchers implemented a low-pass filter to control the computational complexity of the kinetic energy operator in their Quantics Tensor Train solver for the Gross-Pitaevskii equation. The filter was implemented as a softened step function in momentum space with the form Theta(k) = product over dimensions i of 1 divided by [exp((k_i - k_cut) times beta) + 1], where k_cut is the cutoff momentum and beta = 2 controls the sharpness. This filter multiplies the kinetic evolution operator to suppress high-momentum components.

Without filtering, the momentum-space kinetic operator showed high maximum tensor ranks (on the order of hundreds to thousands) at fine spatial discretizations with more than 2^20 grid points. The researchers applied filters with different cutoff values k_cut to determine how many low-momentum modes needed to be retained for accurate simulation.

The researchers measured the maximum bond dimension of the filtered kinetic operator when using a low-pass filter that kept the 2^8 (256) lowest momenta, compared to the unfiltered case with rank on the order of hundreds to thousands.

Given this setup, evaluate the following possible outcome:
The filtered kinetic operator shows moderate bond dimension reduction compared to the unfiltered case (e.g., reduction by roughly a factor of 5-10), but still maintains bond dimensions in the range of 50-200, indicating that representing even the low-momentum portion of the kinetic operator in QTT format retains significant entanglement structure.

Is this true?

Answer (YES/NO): NO